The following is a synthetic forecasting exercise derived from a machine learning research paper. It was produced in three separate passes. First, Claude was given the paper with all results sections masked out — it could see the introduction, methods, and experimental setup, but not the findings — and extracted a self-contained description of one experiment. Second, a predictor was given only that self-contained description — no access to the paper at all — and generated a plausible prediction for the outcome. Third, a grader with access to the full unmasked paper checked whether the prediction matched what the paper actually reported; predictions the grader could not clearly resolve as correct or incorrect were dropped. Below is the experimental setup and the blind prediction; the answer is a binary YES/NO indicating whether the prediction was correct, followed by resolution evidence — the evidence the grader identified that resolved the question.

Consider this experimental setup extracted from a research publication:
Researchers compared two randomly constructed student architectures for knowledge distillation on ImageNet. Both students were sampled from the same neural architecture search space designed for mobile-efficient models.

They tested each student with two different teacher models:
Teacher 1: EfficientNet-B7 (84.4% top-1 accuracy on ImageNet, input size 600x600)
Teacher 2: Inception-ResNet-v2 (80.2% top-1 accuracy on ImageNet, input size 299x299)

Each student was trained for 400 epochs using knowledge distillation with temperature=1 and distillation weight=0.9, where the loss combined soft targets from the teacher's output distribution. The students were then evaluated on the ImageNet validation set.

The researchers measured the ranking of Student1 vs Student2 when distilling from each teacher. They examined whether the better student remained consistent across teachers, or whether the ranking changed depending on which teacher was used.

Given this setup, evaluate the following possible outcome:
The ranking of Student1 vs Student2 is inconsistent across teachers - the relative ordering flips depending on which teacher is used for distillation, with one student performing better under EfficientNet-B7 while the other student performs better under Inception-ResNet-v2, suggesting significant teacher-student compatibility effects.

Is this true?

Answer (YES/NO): YES